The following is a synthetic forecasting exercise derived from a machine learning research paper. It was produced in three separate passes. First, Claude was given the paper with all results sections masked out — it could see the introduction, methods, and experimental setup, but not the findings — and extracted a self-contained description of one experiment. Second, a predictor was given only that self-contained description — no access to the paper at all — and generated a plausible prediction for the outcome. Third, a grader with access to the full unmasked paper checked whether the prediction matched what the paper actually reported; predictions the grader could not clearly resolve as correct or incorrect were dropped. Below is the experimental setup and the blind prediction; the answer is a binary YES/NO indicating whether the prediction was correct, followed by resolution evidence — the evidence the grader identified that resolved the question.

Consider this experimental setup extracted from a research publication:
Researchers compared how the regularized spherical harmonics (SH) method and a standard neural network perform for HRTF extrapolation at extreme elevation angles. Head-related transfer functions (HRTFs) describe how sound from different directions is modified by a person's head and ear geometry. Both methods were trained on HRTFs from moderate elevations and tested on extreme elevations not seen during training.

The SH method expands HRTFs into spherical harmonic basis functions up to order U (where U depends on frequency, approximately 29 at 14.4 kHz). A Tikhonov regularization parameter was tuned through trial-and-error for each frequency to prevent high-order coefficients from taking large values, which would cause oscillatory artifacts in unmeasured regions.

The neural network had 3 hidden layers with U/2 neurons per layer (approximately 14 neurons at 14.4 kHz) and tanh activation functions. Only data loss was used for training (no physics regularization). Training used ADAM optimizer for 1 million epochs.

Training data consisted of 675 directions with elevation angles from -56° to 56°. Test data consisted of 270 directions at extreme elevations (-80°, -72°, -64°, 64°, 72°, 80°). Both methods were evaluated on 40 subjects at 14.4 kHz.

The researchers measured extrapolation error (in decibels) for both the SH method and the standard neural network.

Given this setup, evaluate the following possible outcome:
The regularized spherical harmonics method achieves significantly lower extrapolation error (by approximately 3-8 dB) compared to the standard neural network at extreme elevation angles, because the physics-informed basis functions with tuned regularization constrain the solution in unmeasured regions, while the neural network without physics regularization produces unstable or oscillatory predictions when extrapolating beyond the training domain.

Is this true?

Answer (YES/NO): NO